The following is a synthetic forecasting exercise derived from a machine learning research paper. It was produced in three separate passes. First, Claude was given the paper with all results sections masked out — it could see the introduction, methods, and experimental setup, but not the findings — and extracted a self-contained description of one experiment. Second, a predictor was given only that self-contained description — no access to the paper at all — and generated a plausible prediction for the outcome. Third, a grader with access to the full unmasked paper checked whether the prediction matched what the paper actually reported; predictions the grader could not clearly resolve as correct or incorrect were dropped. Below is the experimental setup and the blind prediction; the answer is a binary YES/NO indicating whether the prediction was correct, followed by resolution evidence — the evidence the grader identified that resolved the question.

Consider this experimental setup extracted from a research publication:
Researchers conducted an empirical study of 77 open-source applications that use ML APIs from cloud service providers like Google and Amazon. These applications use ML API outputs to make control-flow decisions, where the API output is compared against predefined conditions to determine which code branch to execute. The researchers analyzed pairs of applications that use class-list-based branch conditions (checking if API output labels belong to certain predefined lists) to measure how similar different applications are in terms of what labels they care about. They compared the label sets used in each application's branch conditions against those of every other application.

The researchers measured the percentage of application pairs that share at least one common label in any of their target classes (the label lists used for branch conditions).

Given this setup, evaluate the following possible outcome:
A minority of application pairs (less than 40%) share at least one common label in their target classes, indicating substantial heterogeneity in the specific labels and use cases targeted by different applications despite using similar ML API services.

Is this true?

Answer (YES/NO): YES